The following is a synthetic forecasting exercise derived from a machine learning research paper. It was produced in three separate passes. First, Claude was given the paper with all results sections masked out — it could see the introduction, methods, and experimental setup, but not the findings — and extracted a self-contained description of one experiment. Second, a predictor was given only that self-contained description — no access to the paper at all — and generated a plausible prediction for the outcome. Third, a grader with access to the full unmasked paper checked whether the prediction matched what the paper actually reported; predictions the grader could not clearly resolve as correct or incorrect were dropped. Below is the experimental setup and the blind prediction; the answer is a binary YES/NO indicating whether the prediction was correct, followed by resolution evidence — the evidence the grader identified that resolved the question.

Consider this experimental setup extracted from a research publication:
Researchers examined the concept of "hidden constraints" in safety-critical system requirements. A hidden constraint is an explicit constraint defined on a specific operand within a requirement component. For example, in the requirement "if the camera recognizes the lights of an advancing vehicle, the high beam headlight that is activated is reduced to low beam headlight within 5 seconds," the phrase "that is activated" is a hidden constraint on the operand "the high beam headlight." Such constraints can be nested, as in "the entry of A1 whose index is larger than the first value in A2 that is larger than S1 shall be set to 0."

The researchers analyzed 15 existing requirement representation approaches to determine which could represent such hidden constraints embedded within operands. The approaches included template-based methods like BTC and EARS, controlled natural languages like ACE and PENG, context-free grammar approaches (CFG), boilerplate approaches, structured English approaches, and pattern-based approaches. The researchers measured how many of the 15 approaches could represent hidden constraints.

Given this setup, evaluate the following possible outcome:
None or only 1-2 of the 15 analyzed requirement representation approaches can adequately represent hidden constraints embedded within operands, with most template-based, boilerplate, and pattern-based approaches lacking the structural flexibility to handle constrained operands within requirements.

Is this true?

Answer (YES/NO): NO